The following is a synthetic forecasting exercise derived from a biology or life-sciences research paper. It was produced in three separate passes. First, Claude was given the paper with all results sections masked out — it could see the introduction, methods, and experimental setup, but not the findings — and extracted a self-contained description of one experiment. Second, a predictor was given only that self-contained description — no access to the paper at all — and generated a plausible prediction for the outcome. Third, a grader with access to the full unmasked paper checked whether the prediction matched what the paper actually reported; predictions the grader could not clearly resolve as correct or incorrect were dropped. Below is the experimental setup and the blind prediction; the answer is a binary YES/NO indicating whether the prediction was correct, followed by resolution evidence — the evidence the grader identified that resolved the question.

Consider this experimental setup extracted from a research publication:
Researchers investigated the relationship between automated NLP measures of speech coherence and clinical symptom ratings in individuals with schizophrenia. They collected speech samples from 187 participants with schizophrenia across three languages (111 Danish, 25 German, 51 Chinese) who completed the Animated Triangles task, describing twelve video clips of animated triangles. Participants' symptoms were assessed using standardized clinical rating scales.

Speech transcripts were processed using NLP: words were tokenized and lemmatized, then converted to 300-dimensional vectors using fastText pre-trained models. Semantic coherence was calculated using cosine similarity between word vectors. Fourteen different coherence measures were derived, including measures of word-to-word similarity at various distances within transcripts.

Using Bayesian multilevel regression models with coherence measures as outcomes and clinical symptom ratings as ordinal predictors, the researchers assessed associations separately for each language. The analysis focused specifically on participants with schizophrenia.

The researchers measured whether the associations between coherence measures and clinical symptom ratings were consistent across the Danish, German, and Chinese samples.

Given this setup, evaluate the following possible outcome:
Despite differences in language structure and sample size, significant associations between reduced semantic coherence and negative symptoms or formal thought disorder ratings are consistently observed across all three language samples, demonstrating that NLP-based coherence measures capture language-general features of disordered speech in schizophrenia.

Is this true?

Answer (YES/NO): NO